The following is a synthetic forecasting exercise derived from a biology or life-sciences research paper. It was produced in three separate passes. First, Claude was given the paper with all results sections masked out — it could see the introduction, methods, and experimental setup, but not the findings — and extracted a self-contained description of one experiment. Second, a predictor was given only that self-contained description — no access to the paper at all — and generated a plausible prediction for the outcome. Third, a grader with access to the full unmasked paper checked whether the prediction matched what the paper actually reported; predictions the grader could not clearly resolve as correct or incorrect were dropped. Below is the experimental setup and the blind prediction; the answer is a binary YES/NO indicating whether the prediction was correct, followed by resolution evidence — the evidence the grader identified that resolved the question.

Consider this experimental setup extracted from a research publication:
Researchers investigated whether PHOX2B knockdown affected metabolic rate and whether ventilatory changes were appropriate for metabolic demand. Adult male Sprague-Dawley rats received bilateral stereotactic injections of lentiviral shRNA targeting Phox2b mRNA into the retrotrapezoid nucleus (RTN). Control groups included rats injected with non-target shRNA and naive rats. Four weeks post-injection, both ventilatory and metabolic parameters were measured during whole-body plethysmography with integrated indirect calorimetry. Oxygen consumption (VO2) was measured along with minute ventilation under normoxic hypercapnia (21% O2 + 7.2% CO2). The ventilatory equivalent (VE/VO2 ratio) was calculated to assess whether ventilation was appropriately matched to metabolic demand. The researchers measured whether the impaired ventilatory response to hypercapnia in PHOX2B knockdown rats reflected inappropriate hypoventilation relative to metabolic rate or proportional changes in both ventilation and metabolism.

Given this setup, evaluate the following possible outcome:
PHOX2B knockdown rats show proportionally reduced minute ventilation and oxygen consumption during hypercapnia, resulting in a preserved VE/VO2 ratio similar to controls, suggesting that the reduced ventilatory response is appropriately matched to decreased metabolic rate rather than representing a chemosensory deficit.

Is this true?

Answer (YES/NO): NO